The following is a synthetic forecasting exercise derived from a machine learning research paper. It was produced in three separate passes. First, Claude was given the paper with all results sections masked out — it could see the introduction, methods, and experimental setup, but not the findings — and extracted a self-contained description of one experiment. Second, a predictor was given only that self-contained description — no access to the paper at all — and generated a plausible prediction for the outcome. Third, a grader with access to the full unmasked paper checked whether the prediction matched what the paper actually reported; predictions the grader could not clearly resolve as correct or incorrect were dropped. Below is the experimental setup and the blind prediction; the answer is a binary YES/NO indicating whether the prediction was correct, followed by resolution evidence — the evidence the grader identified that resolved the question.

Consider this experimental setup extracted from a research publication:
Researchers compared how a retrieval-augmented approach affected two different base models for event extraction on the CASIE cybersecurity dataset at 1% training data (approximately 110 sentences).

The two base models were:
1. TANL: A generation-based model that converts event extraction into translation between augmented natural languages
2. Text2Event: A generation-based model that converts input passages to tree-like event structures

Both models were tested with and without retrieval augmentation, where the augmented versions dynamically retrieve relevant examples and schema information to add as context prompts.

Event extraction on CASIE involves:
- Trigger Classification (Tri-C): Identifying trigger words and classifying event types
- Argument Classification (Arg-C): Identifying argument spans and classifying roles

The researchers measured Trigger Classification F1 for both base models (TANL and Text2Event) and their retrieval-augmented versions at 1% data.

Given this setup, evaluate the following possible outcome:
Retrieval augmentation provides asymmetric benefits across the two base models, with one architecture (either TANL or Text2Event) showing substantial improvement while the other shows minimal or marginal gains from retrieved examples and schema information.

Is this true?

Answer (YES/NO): NO